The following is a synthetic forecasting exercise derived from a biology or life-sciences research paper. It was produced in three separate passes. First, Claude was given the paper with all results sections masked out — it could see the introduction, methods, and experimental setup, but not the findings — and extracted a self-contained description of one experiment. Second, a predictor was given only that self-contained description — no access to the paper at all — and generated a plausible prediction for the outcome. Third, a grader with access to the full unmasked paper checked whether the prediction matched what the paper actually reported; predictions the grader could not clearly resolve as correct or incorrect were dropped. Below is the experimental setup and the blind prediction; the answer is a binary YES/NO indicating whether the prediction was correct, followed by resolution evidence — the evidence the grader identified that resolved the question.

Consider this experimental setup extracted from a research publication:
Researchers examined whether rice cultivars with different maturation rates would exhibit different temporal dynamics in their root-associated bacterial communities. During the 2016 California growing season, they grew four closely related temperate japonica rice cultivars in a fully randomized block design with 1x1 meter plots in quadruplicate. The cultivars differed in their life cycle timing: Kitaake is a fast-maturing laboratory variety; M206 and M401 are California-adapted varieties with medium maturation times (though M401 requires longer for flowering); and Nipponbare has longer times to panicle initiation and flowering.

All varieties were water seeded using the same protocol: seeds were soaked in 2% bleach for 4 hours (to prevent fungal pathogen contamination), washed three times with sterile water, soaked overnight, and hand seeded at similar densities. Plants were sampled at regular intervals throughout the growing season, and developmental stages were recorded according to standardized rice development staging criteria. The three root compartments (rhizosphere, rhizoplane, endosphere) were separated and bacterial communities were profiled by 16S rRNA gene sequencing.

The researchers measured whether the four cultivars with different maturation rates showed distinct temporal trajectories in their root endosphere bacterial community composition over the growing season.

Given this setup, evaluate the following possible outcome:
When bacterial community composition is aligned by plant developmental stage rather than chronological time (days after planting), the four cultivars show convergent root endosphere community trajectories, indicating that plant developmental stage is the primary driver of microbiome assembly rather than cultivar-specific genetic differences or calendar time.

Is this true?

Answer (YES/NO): YES